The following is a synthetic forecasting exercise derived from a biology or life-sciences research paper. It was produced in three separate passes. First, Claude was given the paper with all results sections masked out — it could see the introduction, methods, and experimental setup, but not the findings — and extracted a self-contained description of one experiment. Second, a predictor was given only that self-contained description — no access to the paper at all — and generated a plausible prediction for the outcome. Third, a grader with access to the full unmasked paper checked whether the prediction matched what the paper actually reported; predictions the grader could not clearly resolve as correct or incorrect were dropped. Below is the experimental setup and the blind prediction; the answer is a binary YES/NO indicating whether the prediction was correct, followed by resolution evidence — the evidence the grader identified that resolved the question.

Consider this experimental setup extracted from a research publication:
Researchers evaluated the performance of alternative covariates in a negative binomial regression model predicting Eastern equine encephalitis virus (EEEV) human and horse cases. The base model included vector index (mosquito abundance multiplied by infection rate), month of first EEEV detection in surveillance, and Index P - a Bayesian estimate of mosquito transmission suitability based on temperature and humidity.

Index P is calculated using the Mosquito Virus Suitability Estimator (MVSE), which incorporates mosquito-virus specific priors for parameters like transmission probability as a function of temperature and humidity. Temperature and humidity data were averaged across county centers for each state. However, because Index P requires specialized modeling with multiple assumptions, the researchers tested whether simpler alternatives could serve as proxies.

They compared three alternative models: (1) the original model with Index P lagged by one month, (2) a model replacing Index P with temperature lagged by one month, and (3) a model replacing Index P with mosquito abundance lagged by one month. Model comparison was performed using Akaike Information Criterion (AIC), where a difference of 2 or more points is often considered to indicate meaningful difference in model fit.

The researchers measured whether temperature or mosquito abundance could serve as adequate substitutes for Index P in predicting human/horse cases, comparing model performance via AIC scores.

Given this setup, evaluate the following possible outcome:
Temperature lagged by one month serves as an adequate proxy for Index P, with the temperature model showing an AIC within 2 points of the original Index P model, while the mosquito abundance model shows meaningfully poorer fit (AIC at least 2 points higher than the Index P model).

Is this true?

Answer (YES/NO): NO